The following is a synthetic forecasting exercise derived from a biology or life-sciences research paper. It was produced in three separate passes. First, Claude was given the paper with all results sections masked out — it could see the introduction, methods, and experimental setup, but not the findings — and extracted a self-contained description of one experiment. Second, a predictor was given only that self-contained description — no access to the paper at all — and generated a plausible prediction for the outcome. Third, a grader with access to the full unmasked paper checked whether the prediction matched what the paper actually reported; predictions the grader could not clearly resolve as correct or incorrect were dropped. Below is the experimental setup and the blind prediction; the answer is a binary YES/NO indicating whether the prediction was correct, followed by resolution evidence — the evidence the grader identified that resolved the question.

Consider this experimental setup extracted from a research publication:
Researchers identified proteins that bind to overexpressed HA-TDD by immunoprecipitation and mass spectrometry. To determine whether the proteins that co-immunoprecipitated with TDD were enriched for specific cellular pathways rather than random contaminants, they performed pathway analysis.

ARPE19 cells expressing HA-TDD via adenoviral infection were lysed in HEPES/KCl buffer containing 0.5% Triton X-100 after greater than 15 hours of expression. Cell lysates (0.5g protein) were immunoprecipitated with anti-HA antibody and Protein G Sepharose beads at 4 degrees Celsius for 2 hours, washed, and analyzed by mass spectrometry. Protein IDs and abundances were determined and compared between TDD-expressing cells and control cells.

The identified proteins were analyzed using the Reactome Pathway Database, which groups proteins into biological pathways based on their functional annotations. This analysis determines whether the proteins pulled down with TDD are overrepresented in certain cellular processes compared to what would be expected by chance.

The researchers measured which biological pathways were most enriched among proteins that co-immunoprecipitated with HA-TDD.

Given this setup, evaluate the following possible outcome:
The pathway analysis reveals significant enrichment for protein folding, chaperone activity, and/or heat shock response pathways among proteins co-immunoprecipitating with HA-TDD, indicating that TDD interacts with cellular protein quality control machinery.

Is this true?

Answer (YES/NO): NO